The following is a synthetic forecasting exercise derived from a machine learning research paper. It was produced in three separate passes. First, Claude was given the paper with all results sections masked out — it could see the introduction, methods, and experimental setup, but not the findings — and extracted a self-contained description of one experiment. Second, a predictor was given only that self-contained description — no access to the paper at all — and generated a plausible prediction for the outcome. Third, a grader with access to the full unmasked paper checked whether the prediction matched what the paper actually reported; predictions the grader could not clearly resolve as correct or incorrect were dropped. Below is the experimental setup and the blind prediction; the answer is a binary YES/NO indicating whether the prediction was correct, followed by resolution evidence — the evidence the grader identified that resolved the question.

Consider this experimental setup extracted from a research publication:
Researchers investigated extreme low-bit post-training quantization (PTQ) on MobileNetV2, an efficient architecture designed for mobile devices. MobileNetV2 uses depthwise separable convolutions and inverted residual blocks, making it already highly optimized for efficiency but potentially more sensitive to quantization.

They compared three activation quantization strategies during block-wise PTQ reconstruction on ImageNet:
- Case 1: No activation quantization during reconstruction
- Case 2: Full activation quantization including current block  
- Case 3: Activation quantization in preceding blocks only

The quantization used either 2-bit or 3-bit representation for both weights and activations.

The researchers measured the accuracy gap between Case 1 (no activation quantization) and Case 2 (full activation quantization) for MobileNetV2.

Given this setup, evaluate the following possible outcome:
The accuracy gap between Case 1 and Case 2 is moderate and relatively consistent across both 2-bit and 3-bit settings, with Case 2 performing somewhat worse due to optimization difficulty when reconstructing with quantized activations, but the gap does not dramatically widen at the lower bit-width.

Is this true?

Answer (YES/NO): NO